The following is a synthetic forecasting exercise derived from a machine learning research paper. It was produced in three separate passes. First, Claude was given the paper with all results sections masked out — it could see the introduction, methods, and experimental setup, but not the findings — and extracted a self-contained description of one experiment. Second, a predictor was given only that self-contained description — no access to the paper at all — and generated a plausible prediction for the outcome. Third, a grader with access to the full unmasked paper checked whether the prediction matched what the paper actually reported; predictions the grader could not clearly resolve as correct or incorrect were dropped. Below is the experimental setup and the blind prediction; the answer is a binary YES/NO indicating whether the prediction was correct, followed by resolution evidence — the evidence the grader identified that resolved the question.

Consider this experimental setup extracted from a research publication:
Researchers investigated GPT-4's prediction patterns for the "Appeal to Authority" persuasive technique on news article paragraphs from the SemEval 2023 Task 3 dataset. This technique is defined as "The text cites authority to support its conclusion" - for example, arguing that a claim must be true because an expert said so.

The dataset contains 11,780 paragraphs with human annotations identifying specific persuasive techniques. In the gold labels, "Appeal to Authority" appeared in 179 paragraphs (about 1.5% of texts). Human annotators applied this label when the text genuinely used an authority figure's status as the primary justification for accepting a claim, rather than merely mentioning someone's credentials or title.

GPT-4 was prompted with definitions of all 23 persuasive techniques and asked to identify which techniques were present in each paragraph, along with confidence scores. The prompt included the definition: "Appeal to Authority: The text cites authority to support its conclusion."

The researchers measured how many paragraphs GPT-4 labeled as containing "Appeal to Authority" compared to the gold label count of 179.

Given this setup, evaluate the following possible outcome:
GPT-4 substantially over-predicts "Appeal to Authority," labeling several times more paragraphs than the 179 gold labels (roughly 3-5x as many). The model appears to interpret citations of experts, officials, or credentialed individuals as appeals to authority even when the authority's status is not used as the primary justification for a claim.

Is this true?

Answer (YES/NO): NO